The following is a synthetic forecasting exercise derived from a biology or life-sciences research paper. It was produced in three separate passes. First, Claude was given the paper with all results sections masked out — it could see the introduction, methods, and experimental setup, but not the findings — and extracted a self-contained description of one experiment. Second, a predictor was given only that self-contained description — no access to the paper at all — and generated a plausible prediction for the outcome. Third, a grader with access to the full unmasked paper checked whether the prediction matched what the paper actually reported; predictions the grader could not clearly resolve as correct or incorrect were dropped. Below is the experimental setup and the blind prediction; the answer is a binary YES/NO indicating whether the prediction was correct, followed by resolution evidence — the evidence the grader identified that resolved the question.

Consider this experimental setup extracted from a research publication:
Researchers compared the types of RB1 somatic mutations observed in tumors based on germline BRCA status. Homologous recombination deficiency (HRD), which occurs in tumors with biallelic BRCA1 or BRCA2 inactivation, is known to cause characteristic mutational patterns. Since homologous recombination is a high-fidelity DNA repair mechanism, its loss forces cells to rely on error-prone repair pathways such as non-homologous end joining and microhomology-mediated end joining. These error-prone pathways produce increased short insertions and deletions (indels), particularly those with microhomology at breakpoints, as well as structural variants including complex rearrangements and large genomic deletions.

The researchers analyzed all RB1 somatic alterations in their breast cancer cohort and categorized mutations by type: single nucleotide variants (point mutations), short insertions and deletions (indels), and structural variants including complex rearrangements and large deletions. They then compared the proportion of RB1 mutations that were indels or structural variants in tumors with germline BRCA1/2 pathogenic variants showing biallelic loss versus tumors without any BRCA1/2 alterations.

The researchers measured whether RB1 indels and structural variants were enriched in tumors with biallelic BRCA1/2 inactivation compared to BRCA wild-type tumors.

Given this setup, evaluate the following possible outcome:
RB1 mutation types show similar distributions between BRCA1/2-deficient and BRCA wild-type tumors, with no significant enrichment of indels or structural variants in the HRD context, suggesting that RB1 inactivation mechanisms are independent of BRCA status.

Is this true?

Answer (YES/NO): NO